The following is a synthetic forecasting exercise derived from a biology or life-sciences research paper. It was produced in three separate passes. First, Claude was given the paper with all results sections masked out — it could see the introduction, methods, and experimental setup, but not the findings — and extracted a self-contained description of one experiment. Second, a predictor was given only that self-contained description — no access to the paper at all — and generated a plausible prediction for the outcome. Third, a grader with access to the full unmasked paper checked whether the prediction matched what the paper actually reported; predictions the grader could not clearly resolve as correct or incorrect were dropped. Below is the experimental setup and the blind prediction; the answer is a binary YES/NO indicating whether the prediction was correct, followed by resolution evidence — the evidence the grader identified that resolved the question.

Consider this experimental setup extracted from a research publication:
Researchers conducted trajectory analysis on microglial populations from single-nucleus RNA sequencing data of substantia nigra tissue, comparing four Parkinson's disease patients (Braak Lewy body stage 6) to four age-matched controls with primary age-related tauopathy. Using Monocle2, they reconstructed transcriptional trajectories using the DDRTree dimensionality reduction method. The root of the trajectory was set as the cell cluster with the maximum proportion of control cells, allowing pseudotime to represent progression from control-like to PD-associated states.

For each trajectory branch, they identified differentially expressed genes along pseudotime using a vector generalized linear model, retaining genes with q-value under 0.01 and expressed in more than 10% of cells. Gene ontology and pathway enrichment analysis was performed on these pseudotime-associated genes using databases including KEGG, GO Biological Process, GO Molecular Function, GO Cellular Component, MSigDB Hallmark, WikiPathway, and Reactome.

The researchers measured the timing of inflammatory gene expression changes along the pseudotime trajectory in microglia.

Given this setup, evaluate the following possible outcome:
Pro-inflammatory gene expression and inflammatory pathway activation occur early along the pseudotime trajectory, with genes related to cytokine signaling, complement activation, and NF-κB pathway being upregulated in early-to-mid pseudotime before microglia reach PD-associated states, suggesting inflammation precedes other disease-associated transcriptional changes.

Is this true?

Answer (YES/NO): YES